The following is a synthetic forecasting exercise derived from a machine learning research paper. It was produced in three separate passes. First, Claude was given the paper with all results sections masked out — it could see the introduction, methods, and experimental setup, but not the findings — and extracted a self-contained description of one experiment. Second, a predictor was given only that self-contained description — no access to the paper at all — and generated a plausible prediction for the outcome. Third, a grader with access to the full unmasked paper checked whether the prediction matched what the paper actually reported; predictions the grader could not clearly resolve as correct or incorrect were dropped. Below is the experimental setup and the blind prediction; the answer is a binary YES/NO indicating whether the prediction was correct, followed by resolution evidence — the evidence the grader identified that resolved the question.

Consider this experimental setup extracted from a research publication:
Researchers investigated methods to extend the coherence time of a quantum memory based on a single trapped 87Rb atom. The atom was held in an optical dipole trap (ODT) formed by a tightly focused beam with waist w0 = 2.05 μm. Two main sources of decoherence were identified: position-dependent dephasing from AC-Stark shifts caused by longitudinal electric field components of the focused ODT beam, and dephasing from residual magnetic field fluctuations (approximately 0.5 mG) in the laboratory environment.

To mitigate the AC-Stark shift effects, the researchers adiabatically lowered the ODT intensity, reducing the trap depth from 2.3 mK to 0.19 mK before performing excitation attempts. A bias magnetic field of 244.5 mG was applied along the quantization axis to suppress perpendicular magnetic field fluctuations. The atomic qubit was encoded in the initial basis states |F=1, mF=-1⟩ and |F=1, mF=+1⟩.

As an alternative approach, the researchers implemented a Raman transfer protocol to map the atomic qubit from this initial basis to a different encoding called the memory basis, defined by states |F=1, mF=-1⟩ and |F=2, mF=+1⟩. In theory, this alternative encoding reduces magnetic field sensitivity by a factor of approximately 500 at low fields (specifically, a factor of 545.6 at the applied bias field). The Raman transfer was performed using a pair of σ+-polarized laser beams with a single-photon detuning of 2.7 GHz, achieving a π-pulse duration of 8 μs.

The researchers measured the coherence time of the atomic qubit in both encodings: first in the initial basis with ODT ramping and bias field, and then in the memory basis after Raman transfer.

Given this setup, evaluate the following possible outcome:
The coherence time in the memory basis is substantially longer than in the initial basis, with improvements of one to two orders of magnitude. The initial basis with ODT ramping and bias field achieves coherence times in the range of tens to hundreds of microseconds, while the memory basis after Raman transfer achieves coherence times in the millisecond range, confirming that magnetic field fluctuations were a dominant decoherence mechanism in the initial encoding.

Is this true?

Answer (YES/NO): YES